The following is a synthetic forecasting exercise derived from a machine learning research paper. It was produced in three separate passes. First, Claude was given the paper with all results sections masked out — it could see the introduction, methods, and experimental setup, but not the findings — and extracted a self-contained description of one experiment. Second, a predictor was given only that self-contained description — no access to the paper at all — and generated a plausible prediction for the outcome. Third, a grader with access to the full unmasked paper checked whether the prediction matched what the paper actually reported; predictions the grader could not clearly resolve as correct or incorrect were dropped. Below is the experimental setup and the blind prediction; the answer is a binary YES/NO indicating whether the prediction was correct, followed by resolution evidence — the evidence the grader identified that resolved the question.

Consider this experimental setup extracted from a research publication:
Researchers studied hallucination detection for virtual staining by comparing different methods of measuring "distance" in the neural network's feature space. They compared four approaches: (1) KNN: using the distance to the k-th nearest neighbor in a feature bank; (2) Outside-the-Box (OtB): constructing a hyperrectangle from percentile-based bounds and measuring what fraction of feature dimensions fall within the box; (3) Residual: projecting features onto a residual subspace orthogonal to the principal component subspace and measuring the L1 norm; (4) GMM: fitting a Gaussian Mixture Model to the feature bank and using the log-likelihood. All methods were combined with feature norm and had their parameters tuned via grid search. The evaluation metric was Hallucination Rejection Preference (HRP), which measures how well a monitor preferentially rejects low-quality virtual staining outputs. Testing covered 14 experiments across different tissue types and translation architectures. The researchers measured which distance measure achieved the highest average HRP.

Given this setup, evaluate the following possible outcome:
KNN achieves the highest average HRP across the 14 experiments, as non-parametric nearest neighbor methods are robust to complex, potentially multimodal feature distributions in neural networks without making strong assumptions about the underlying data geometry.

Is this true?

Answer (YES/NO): YES